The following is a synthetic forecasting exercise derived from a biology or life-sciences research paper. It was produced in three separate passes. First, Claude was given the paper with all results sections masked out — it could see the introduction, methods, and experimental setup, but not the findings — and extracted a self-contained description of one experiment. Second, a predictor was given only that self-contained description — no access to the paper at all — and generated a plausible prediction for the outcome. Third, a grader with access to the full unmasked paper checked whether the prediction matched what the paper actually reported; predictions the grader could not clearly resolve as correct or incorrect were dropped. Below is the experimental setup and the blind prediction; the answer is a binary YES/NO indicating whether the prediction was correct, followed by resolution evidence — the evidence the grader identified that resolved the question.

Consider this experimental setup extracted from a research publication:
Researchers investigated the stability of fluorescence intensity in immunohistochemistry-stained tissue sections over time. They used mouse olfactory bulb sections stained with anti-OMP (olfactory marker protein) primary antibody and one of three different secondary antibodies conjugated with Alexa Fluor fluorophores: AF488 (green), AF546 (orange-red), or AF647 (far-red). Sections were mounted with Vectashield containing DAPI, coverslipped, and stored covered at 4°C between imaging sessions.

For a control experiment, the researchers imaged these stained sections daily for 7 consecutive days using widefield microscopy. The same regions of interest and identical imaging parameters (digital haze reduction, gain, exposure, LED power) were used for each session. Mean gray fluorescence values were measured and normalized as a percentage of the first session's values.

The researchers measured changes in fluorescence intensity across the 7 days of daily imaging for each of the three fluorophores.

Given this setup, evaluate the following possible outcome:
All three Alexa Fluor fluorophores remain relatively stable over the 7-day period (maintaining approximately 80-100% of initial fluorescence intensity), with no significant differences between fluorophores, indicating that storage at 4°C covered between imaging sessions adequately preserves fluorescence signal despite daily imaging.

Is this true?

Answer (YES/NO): NO